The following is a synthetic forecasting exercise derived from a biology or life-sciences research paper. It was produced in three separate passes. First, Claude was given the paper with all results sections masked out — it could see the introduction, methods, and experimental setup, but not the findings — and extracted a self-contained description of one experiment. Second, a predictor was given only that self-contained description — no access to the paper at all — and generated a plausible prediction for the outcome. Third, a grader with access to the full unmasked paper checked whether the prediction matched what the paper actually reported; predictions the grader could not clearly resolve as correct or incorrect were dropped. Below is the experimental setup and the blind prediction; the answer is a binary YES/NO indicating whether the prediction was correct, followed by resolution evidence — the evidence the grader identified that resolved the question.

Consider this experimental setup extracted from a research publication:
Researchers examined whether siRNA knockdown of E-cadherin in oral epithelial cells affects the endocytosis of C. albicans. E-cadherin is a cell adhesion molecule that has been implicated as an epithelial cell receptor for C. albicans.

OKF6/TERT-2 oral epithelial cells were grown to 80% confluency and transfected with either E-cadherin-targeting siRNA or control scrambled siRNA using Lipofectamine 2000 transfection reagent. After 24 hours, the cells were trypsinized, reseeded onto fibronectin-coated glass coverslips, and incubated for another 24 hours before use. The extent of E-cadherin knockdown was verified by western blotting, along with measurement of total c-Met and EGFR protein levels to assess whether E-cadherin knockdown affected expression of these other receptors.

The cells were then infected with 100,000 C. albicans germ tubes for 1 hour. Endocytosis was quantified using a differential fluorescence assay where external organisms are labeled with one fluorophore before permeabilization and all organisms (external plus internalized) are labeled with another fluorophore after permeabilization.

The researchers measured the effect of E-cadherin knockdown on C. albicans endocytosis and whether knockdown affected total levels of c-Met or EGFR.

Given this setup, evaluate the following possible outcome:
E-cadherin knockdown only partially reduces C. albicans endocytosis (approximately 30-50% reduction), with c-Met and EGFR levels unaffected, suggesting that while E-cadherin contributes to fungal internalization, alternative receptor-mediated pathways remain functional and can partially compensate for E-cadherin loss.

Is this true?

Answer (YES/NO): NO